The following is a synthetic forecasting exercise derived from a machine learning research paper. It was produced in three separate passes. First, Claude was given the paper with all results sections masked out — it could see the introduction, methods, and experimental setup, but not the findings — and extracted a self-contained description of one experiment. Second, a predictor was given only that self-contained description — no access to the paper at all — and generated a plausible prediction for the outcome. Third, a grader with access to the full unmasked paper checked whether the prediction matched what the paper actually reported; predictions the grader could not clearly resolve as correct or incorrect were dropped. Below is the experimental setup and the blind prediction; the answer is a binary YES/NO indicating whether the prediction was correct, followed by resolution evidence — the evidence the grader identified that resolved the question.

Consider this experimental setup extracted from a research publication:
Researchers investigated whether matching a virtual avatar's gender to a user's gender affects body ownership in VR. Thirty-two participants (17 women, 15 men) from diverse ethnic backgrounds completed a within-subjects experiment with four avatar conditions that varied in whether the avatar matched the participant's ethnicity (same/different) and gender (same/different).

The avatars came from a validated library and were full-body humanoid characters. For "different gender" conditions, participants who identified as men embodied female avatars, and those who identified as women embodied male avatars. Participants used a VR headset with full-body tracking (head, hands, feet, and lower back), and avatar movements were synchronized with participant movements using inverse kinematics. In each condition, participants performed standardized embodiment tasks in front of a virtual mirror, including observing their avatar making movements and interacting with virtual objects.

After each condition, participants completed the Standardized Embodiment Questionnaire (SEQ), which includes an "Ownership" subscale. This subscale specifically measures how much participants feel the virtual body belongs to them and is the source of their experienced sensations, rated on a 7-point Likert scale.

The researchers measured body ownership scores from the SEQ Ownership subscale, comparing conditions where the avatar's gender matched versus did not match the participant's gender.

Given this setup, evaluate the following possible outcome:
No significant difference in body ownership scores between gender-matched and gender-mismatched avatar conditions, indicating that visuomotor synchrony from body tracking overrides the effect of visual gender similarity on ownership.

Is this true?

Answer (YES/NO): NO